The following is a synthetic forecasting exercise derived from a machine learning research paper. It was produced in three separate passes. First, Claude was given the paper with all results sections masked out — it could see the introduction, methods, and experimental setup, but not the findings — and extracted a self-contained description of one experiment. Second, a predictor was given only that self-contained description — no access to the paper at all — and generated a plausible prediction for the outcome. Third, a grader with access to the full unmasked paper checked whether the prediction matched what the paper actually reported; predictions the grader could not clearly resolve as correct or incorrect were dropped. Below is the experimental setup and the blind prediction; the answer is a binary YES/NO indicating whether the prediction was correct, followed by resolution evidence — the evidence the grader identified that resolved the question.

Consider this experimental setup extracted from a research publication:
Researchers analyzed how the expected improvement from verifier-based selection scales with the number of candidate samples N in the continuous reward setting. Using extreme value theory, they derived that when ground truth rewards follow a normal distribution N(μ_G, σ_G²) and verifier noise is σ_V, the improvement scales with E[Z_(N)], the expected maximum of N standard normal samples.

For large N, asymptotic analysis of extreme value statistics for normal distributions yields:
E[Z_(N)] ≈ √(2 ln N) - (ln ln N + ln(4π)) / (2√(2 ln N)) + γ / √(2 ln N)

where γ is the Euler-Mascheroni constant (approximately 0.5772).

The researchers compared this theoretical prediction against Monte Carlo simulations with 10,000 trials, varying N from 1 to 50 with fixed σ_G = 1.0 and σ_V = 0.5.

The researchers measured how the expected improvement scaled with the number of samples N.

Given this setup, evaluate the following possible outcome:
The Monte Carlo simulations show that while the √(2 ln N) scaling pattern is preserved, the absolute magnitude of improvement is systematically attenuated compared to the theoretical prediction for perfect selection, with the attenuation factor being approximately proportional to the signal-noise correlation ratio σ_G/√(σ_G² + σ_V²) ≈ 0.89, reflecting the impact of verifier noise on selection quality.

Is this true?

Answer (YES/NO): NO